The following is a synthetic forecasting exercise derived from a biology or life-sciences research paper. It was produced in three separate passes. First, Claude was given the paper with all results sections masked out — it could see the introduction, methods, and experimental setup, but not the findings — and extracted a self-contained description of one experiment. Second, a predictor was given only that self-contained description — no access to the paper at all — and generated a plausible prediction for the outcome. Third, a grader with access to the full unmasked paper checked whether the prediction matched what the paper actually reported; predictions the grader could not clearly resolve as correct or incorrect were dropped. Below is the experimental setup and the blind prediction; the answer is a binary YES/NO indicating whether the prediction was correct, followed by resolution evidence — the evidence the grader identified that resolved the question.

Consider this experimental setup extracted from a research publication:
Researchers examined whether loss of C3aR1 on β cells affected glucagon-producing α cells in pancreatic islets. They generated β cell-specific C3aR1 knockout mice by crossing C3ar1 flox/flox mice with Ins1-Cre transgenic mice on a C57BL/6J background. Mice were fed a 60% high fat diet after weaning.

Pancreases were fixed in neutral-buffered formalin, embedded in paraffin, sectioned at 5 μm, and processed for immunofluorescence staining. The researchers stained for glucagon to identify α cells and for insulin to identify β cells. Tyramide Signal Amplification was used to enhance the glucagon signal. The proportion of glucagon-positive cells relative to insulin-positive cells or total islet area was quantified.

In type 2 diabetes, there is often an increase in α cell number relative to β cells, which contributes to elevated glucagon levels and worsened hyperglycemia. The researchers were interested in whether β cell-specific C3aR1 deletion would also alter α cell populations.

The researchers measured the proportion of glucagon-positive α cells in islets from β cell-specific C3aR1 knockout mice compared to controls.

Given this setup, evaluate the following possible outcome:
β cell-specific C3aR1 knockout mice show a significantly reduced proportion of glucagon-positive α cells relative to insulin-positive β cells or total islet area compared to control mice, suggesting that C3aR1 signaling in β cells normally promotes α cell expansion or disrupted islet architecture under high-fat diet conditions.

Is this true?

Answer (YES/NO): NO